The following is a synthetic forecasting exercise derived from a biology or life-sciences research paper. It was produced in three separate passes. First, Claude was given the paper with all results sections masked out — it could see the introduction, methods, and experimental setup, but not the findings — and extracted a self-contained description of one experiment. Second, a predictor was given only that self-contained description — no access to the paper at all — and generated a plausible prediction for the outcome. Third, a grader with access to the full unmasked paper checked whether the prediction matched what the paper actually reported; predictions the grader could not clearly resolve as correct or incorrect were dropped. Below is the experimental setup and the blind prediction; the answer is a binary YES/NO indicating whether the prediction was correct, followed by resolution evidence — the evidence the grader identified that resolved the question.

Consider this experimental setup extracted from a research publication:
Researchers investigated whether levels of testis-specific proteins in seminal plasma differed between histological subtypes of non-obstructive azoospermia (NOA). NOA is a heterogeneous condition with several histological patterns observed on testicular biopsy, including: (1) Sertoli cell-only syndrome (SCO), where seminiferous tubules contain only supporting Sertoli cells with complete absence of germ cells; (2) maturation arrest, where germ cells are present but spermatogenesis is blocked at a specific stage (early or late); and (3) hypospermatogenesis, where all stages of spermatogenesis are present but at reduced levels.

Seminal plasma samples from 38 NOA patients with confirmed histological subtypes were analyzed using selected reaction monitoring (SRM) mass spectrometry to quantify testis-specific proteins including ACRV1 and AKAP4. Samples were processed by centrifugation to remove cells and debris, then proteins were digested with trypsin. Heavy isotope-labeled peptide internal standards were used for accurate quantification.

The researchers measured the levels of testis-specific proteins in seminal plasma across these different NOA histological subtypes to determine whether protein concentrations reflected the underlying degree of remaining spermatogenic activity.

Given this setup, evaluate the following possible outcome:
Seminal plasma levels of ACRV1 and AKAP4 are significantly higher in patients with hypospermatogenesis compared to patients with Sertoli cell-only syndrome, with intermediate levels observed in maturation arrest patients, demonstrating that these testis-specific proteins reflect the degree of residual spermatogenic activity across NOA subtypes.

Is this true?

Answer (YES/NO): NO